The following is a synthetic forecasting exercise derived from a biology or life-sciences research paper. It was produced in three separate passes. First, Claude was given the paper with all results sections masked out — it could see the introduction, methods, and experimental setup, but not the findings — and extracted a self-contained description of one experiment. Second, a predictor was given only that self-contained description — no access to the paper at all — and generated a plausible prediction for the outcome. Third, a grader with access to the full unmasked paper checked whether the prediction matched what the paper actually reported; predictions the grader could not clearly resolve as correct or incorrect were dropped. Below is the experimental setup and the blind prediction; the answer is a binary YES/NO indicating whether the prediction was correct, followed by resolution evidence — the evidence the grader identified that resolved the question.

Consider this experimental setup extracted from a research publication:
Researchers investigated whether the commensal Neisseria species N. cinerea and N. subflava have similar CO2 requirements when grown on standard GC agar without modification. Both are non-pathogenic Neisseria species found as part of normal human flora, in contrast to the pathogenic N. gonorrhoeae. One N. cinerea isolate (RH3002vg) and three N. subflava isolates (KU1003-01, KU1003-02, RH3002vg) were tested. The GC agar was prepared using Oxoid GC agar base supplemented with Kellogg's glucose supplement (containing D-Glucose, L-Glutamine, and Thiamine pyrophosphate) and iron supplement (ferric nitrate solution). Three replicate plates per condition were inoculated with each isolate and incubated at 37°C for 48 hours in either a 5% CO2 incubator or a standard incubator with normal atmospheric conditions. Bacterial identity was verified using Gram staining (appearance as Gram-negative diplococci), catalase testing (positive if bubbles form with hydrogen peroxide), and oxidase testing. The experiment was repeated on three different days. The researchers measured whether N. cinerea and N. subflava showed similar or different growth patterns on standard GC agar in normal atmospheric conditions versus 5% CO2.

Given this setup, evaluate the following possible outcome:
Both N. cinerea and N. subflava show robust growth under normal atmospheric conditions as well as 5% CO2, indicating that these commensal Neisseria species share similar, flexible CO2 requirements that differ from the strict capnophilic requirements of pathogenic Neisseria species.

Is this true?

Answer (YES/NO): NO